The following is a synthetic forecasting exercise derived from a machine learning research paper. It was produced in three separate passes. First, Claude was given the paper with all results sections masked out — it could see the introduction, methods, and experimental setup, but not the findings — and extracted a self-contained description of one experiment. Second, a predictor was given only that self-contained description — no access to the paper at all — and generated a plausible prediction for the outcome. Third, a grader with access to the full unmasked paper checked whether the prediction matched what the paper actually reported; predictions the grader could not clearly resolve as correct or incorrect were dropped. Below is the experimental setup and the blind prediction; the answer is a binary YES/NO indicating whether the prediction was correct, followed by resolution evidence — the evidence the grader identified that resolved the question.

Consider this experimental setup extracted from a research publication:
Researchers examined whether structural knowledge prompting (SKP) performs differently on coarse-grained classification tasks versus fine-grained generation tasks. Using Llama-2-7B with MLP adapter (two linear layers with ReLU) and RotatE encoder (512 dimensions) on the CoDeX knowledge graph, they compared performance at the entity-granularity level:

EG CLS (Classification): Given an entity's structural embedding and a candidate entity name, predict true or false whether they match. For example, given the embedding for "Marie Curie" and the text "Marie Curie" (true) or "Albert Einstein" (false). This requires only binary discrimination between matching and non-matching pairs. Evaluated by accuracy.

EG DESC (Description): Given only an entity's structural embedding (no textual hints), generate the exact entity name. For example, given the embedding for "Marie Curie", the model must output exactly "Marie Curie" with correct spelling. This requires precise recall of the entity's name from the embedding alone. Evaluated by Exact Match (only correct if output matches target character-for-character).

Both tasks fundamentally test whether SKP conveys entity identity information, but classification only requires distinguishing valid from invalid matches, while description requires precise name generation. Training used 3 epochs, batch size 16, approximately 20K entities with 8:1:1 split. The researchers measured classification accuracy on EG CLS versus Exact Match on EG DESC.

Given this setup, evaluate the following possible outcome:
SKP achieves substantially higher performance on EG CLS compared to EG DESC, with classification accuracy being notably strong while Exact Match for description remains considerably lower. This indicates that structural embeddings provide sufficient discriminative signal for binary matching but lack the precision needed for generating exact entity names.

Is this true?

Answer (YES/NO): NO